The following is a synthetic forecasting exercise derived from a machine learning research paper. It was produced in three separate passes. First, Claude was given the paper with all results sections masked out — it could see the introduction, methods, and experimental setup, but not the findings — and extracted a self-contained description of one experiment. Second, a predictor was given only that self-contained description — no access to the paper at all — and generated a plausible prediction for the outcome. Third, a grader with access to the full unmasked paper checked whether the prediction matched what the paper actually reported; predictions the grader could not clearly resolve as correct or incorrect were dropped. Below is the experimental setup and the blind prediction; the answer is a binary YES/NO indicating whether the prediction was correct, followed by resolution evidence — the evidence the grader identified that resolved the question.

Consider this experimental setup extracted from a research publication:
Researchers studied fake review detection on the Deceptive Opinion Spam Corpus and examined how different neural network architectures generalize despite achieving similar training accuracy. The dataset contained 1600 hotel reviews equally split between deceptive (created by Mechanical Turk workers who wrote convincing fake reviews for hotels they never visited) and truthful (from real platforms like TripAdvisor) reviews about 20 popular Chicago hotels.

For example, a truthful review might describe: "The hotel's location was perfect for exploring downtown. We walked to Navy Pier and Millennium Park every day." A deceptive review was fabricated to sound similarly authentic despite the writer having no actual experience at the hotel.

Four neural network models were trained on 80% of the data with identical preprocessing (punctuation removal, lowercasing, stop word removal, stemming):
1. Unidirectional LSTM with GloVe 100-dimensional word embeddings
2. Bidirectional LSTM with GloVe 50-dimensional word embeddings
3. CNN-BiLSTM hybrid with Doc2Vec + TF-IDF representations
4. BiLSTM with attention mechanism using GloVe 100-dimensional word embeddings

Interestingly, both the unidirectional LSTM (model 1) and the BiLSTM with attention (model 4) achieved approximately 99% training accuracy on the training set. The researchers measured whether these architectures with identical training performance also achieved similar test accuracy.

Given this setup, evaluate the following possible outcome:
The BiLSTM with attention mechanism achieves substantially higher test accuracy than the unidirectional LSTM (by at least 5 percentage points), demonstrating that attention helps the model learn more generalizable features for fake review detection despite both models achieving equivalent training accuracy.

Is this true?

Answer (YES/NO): NO